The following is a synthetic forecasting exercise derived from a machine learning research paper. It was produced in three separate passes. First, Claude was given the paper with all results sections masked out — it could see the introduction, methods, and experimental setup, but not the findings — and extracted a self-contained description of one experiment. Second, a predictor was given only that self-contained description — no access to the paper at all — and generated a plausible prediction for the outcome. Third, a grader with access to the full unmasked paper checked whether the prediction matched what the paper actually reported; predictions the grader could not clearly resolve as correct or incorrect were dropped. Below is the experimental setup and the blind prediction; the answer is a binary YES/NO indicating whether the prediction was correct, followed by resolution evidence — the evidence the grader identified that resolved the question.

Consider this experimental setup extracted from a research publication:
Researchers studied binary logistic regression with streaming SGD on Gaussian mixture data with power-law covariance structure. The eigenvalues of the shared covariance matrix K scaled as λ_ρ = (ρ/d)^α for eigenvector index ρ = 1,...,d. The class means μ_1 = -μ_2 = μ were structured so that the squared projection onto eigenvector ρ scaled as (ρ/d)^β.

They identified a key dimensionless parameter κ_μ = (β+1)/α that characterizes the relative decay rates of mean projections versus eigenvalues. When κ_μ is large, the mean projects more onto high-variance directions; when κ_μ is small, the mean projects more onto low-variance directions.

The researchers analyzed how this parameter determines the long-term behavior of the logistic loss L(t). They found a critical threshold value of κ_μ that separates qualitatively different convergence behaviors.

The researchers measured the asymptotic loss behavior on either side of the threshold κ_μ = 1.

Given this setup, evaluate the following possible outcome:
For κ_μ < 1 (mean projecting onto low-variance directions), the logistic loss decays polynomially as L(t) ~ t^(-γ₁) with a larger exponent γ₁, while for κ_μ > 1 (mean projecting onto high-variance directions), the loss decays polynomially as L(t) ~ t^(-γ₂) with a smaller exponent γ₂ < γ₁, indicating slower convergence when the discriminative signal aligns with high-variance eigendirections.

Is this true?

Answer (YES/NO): NO